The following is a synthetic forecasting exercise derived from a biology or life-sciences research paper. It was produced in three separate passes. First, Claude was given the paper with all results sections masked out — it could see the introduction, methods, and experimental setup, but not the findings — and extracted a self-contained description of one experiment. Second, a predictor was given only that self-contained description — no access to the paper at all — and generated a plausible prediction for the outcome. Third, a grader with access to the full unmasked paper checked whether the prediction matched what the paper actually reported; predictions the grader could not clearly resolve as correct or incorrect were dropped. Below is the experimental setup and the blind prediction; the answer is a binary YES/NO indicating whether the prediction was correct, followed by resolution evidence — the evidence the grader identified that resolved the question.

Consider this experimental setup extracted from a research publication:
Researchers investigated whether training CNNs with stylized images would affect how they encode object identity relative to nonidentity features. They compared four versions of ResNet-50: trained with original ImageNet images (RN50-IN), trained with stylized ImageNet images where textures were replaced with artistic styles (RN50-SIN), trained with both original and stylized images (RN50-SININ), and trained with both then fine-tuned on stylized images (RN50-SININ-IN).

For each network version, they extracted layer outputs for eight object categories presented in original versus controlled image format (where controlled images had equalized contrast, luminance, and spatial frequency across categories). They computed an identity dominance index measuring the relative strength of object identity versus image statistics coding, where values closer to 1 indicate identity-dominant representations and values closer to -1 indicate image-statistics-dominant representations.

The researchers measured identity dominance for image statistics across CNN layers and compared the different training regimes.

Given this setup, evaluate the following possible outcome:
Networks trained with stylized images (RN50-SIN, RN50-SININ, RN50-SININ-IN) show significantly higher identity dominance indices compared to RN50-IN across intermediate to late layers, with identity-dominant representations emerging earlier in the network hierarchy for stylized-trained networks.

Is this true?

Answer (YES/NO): NO